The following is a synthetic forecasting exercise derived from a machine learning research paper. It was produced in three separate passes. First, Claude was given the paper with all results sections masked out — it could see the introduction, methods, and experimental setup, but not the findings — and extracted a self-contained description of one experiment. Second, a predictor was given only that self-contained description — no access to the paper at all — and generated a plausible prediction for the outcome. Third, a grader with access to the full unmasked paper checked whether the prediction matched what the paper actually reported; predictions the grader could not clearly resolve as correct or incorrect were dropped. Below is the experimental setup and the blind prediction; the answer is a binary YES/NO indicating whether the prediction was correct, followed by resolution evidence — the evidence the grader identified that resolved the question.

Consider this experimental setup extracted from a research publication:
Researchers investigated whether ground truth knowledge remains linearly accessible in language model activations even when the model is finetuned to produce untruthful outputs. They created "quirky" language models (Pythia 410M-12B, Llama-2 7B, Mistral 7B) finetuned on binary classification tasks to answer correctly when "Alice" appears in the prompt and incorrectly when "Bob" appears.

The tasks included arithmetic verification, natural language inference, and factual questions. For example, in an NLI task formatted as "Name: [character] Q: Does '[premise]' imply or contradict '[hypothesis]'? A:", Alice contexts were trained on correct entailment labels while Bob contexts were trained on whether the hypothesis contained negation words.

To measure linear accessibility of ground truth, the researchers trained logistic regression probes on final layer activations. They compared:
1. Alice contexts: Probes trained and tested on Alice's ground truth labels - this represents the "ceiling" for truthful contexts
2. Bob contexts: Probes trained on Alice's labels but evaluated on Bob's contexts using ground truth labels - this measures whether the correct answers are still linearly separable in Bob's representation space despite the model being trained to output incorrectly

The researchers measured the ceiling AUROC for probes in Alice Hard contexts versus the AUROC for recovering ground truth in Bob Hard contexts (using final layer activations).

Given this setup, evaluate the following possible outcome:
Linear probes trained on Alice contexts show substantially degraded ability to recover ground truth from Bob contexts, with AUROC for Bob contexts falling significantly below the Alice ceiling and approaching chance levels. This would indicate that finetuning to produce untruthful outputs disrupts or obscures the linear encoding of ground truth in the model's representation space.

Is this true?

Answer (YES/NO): NO